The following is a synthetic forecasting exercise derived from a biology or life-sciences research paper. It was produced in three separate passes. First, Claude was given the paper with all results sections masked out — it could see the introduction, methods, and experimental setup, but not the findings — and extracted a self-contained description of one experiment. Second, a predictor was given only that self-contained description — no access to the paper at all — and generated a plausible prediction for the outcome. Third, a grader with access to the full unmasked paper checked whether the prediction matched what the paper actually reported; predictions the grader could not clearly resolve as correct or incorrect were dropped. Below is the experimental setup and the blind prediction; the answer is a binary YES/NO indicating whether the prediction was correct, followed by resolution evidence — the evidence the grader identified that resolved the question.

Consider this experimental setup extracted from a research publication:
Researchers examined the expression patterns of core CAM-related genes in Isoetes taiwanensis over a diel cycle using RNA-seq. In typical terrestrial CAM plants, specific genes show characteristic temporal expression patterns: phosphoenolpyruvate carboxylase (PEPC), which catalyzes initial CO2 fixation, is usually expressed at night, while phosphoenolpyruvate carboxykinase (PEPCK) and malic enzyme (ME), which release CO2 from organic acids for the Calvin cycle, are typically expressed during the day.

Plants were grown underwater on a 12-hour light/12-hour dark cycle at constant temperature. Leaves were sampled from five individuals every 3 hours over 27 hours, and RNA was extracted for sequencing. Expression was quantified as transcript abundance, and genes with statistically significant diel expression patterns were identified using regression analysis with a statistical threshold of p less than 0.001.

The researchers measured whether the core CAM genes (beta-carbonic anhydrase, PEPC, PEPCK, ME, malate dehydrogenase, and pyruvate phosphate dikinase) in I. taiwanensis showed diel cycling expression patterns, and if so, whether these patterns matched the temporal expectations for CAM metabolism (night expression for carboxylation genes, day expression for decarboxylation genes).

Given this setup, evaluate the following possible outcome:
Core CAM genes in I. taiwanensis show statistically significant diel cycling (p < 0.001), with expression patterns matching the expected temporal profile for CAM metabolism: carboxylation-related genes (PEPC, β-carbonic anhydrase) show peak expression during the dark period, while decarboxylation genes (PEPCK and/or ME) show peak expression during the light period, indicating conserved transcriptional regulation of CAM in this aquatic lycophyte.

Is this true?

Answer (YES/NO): NO